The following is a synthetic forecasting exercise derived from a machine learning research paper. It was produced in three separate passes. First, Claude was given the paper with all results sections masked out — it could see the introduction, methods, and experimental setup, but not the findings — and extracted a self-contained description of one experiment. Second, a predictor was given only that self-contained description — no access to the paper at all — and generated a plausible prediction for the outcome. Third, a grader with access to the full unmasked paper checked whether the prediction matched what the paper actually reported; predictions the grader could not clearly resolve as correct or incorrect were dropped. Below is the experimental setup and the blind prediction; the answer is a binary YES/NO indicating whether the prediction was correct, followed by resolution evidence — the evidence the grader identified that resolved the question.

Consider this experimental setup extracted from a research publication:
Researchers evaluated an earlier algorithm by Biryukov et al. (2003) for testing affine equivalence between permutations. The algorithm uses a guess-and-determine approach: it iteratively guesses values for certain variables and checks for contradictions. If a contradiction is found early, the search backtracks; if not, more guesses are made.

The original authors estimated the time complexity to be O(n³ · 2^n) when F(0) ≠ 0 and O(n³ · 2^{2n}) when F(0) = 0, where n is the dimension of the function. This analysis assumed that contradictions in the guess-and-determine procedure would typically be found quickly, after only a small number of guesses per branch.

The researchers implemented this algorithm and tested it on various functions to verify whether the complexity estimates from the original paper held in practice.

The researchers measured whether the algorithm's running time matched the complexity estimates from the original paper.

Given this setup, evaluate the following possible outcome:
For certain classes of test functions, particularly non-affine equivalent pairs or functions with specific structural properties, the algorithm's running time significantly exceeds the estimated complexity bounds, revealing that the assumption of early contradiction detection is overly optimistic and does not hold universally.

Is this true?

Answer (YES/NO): YES